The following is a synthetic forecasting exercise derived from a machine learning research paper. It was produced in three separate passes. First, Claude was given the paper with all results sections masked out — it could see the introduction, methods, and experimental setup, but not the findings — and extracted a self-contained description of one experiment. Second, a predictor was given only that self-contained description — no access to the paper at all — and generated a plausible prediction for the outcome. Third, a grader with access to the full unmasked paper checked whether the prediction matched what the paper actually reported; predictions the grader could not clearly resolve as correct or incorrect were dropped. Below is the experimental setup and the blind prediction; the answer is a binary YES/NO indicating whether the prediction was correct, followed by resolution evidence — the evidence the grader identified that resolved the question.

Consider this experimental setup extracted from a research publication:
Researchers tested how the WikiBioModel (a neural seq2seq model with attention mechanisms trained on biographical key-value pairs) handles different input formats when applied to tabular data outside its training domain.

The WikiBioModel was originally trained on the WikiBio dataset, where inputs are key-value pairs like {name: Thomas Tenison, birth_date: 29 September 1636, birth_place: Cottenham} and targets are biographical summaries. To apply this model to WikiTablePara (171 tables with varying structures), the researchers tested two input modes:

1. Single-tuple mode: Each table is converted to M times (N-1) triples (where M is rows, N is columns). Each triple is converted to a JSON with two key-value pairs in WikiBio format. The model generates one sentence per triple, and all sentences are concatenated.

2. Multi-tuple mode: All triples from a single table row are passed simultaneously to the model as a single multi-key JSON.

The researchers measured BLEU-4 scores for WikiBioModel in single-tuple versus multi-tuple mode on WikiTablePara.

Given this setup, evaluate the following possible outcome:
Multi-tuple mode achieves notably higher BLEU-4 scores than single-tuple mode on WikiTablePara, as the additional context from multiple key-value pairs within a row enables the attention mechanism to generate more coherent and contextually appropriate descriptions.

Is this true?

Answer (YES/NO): NO